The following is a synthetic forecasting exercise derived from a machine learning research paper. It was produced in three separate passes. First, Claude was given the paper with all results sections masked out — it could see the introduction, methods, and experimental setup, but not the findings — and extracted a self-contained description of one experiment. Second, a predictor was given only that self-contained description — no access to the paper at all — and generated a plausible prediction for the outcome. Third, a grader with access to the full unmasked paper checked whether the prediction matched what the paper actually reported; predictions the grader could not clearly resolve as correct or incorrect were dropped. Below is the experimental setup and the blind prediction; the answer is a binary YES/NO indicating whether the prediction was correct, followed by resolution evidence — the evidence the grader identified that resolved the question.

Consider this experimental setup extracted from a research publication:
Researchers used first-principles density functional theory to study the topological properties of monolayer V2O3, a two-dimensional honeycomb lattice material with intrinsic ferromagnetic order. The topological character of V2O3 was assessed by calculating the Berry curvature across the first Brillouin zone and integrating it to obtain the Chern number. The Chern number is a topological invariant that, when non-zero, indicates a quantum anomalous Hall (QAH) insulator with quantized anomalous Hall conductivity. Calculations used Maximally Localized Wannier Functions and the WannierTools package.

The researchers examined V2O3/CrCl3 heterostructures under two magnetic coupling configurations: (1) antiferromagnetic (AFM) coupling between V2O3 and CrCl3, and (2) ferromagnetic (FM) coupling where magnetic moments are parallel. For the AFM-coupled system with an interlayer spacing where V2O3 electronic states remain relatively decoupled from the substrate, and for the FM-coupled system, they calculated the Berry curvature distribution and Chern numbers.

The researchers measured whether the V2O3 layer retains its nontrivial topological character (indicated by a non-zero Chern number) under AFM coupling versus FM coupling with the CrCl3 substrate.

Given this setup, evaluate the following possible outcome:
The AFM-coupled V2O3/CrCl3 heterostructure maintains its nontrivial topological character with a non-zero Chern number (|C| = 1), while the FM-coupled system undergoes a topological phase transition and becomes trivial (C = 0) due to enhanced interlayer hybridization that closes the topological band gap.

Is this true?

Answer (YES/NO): NO